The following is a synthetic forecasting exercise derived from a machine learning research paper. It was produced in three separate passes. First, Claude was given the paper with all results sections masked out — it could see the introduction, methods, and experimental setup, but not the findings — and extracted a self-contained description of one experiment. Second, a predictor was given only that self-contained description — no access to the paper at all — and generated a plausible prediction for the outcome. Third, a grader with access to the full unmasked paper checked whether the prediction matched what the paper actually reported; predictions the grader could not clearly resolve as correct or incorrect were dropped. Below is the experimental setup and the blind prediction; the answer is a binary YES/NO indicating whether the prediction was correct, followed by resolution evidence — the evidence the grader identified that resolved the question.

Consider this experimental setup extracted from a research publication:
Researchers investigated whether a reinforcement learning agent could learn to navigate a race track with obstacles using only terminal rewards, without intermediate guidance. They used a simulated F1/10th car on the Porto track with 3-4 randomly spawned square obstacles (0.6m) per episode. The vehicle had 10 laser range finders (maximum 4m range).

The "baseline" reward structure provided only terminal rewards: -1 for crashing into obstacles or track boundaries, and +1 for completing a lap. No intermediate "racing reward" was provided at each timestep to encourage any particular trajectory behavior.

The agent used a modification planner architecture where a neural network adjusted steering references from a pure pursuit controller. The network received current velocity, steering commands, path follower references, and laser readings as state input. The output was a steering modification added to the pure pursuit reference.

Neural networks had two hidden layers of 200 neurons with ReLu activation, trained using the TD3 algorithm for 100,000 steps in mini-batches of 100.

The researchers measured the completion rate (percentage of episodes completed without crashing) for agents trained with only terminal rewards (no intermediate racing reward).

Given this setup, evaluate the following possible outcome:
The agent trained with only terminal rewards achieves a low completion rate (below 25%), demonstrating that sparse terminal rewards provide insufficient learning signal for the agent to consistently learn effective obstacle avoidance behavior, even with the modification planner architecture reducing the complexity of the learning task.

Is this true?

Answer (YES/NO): NO